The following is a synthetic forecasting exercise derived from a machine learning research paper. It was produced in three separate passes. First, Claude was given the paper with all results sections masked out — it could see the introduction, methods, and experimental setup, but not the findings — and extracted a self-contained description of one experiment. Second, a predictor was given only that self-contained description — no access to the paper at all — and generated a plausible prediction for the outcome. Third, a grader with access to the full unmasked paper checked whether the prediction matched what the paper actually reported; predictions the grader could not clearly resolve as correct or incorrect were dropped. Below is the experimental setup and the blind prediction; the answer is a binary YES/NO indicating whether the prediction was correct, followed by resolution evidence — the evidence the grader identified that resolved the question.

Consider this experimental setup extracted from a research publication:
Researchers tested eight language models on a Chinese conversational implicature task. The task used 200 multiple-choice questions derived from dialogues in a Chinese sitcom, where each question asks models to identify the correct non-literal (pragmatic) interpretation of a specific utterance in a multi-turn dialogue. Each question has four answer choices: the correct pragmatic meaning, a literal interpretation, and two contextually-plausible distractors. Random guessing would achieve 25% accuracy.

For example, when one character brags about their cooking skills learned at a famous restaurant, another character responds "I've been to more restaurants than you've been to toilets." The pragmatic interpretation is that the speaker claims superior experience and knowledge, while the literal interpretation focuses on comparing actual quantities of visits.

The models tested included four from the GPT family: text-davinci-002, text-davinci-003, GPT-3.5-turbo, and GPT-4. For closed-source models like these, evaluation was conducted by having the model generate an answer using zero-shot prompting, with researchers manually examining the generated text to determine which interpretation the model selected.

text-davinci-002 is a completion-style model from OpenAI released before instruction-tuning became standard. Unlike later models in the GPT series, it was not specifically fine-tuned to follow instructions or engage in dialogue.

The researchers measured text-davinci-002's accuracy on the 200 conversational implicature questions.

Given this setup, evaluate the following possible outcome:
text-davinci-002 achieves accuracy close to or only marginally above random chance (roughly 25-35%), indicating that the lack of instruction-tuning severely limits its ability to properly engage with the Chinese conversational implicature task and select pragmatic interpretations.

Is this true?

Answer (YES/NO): NO